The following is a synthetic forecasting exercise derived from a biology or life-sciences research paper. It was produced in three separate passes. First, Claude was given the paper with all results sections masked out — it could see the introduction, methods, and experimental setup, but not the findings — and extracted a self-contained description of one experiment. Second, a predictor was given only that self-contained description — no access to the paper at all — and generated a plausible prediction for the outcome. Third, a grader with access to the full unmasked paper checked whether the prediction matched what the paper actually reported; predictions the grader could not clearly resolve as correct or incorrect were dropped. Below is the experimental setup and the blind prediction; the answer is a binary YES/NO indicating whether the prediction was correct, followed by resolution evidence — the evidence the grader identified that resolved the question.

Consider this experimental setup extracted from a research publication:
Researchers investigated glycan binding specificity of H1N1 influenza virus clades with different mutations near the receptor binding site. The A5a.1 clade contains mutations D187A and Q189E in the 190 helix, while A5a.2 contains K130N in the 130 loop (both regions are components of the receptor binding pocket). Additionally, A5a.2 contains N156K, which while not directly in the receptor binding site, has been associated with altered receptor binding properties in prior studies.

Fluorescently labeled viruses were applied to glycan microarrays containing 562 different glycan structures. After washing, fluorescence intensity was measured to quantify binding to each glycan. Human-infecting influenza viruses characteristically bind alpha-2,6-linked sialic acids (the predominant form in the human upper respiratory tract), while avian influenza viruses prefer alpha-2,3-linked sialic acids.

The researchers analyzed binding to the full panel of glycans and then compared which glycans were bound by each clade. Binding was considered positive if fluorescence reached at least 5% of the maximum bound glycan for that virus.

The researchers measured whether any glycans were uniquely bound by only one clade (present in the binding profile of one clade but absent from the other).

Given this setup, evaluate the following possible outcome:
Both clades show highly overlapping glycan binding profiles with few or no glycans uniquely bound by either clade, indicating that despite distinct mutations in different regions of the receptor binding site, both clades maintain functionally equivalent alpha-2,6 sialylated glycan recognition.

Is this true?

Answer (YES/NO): NO